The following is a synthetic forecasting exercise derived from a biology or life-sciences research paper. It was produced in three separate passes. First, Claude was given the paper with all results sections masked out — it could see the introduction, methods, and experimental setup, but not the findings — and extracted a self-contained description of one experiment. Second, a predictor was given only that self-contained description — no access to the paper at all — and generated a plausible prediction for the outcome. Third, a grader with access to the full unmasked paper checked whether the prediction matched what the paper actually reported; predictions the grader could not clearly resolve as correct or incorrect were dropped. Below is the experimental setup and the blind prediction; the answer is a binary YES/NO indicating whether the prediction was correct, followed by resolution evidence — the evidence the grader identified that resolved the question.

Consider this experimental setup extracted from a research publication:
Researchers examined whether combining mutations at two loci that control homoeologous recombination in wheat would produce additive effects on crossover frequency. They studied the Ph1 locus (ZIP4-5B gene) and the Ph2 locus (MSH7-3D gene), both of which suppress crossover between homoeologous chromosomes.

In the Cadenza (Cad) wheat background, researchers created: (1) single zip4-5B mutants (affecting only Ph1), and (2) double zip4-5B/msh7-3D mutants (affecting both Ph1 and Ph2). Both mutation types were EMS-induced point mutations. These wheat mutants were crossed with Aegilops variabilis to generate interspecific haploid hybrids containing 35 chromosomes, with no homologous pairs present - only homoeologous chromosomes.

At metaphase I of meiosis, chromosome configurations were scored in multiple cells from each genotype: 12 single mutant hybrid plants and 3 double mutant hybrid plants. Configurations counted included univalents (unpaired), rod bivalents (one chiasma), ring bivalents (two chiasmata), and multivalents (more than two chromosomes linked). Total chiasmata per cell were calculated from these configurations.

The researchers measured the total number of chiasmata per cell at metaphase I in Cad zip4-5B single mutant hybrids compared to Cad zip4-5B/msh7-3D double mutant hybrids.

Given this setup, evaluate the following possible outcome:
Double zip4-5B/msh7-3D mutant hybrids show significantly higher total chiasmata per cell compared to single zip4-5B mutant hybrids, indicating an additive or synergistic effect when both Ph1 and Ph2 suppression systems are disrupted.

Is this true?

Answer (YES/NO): NO